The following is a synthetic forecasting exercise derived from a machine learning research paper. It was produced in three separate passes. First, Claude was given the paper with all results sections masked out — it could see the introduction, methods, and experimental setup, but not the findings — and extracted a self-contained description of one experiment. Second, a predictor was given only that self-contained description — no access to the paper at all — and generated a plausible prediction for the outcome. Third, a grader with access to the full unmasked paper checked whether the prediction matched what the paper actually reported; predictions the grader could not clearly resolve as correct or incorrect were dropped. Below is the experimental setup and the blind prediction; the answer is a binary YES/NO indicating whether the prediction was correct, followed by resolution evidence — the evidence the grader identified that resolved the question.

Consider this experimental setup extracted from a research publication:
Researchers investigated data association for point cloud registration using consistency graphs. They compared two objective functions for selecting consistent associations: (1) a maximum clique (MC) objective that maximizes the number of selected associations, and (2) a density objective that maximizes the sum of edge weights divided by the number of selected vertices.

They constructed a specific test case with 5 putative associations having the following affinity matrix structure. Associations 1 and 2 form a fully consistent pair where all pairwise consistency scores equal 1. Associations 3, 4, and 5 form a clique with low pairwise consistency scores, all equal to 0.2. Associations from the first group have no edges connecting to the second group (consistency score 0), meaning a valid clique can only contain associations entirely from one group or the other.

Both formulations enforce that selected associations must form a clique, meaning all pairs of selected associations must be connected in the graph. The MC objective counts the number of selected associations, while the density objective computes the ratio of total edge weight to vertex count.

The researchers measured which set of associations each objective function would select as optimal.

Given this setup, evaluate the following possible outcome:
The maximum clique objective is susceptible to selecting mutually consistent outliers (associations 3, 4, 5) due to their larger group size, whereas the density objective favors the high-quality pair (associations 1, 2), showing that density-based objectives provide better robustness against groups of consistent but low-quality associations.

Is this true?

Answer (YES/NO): YES